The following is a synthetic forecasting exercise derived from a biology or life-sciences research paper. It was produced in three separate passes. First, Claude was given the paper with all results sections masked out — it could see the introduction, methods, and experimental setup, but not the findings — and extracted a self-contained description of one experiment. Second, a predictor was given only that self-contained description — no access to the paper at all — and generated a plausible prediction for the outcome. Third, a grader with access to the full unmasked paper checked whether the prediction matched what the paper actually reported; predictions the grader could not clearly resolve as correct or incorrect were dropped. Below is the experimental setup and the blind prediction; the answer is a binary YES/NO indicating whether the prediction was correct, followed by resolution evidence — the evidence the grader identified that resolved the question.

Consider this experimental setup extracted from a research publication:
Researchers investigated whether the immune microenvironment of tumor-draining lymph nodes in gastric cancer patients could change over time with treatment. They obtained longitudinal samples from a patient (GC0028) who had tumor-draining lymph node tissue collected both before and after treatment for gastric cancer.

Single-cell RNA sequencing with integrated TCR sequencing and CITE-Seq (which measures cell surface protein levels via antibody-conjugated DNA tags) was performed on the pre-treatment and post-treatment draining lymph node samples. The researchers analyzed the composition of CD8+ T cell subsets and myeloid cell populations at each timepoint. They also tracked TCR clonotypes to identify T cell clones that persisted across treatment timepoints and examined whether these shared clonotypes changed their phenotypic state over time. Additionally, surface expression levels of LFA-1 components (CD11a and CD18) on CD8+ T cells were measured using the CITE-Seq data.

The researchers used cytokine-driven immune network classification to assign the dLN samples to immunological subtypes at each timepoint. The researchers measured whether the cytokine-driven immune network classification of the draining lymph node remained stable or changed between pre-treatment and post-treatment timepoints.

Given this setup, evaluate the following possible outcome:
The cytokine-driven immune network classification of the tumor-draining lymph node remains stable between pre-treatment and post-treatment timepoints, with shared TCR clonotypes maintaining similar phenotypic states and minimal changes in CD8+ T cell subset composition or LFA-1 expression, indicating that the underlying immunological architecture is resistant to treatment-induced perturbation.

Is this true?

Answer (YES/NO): NO